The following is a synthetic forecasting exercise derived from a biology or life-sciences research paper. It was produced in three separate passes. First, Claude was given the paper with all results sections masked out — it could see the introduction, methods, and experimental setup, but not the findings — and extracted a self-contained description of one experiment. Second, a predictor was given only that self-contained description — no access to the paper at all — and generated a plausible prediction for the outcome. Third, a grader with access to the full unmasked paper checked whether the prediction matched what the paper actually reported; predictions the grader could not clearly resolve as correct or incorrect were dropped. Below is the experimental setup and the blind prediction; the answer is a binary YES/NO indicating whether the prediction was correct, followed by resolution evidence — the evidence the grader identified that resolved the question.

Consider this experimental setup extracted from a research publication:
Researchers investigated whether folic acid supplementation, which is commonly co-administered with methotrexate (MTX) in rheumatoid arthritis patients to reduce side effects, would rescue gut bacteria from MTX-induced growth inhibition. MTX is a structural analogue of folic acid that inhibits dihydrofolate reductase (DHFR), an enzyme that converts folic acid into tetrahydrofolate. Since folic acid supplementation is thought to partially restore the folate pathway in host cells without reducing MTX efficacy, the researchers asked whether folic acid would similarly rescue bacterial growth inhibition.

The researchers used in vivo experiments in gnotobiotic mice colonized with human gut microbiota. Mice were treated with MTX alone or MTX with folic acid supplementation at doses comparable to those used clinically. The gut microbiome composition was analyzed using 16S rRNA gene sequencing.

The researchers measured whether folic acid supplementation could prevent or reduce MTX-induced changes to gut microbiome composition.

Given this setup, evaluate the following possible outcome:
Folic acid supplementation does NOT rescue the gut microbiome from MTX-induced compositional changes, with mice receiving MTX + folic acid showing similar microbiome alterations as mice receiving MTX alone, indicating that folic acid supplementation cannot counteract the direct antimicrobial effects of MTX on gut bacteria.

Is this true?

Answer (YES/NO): YES